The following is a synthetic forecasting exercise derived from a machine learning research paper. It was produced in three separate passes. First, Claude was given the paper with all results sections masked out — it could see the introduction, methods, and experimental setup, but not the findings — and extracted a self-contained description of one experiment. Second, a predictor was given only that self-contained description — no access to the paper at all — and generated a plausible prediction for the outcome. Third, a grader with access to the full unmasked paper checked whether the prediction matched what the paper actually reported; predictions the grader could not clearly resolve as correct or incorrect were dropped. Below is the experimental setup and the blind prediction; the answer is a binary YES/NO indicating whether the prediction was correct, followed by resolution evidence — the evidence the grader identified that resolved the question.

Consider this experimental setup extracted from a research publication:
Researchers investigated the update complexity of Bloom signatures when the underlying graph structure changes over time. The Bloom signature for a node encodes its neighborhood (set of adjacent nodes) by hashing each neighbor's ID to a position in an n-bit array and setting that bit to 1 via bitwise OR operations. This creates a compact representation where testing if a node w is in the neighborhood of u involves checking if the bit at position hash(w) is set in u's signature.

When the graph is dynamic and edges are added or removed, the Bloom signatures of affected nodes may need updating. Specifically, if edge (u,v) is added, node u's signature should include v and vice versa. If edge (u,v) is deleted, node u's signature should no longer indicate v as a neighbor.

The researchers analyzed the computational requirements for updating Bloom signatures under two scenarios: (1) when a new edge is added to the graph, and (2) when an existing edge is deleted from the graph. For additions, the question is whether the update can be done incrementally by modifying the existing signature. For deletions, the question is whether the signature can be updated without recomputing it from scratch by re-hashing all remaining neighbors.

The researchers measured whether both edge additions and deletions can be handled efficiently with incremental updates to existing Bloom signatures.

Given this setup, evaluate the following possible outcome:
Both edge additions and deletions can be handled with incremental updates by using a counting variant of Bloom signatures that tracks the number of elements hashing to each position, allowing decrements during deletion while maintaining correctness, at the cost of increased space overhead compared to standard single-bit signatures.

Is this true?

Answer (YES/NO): NO